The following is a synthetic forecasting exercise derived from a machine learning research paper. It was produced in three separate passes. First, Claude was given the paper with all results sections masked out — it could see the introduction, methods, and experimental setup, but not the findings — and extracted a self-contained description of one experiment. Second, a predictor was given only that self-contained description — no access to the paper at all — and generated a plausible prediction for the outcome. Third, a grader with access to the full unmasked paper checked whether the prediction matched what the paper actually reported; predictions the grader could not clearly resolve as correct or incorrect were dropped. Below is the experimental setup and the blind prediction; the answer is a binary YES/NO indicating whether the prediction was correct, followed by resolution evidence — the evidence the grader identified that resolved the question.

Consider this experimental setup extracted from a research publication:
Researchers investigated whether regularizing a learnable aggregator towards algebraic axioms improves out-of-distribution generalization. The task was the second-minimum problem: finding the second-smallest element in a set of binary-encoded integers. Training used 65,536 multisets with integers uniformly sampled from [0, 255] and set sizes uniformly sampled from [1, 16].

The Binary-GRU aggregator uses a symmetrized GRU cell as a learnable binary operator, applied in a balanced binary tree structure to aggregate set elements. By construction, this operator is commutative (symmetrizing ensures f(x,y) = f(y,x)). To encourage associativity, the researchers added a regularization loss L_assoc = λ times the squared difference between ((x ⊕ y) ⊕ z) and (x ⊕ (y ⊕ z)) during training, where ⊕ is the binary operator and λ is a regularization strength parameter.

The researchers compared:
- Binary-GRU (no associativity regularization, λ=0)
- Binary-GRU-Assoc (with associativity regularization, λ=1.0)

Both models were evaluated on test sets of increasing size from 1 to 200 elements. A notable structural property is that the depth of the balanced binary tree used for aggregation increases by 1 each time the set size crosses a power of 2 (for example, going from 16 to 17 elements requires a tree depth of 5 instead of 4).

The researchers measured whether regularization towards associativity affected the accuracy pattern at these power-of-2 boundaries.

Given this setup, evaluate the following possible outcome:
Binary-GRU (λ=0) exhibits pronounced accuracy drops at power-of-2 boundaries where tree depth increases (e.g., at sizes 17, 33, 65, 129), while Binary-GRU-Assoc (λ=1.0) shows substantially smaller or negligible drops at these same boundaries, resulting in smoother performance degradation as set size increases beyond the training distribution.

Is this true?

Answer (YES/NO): YES